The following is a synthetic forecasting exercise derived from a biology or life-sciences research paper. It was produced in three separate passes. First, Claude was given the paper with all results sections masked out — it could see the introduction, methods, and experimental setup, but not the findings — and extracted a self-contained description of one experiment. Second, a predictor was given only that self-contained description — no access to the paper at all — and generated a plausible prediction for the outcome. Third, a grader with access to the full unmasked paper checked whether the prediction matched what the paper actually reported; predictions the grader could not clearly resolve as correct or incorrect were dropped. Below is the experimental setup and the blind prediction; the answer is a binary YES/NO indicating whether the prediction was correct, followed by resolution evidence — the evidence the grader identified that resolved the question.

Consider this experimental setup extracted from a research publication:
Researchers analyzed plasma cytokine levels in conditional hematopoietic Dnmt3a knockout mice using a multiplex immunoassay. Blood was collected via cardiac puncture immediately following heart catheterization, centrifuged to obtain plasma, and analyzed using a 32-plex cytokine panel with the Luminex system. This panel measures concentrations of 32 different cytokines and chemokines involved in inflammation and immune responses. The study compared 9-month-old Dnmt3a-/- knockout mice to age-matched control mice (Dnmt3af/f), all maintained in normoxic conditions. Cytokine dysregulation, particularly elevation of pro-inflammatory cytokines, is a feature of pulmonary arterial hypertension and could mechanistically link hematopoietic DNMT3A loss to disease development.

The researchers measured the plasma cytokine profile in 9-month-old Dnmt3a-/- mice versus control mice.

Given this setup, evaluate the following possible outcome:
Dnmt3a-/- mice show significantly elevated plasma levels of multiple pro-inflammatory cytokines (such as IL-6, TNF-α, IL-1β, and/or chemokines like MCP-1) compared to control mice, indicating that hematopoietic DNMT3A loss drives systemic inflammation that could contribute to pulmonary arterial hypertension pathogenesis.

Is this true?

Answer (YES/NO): NO